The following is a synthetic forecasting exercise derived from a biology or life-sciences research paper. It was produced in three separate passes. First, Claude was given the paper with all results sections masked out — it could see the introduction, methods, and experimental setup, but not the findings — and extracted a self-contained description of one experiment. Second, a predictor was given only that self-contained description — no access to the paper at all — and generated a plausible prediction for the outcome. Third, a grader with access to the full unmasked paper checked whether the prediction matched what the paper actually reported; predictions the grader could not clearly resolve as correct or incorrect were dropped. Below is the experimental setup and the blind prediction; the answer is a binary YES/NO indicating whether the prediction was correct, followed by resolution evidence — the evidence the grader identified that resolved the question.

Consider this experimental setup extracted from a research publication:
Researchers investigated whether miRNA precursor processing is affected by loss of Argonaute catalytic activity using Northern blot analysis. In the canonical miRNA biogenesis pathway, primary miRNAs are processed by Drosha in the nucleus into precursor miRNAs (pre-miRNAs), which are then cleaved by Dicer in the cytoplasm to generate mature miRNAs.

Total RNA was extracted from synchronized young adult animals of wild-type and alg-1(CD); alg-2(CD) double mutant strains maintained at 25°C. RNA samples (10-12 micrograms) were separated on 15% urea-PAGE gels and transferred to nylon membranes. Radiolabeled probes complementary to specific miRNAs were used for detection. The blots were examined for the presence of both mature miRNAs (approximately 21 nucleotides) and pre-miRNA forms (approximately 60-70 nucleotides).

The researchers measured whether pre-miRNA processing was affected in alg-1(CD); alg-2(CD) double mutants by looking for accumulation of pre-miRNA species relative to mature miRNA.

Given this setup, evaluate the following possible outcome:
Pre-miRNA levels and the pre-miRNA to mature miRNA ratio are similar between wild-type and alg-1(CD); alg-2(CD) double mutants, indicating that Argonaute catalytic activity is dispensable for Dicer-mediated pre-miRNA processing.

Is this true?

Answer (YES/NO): YES